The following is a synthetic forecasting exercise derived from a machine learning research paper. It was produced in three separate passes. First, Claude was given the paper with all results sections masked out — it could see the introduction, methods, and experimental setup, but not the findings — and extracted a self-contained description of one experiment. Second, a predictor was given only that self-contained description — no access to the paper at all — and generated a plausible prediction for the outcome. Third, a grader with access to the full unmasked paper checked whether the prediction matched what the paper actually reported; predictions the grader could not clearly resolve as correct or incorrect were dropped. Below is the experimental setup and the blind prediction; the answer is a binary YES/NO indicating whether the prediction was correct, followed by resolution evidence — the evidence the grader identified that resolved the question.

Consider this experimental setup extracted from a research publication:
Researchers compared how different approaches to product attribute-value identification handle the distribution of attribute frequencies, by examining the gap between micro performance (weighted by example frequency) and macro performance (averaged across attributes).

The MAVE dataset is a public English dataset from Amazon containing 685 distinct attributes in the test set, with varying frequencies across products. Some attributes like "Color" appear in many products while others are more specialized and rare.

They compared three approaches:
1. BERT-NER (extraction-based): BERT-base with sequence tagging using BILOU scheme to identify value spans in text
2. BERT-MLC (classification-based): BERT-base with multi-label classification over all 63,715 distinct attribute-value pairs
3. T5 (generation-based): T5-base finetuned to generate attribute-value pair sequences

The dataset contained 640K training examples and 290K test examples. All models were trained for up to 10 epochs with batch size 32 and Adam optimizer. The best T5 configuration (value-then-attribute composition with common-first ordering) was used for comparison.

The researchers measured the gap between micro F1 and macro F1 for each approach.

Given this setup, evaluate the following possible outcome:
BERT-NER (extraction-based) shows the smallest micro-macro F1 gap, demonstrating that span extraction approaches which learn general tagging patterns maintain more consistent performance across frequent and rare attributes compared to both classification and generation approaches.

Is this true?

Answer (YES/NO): NO